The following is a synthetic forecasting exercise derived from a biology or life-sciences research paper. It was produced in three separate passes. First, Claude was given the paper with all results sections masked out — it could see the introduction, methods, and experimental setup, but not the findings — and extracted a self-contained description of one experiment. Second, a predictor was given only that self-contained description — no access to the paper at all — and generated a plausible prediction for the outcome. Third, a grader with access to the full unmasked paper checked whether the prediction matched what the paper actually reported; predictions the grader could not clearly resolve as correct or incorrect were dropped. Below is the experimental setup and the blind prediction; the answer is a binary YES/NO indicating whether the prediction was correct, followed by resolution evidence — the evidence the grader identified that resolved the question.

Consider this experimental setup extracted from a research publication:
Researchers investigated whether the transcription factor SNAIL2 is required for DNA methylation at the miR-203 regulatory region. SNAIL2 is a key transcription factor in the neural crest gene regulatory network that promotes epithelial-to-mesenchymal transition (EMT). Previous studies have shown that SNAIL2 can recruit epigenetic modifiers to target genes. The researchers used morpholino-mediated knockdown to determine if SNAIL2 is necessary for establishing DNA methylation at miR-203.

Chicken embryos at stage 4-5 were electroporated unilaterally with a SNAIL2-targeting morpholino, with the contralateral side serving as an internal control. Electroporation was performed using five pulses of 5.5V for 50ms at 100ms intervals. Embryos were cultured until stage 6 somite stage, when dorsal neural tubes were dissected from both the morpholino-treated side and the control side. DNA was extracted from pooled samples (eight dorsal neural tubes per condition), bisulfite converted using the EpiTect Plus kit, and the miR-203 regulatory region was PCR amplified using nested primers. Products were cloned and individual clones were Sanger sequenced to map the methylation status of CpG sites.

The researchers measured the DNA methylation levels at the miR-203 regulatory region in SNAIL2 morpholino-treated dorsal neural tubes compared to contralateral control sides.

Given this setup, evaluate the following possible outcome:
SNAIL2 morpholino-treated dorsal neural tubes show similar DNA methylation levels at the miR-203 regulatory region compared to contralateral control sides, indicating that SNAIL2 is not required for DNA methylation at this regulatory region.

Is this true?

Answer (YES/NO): NO